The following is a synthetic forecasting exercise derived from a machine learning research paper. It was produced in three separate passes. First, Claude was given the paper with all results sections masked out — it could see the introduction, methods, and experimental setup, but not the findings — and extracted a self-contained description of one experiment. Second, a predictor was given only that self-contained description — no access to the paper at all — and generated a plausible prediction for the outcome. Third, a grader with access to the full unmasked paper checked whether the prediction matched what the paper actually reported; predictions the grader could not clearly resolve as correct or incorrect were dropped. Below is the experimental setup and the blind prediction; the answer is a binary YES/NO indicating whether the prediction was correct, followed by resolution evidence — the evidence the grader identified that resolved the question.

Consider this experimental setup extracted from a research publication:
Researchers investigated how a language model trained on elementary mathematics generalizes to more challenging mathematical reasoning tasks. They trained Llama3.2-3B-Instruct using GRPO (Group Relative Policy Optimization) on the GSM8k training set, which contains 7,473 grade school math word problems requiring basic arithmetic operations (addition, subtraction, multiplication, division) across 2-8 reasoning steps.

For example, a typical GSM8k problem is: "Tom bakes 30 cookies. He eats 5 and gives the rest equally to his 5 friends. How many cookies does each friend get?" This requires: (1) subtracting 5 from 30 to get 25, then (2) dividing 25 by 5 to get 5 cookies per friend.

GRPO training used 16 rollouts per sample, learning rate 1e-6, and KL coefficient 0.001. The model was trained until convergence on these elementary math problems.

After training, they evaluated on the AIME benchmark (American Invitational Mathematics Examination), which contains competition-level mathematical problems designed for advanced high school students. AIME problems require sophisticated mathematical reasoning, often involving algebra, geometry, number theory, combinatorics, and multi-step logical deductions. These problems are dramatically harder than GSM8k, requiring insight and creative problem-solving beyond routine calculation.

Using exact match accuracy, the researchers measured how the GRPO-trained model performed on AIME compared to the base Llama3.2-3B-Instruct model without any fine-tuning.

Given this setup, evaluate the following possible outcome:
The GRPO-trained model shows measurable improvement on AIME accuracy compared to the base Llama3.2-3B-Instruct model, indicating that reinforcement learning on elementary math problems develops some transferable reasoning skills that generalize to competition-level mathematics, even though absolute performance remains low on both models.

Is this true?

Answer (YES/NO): YES